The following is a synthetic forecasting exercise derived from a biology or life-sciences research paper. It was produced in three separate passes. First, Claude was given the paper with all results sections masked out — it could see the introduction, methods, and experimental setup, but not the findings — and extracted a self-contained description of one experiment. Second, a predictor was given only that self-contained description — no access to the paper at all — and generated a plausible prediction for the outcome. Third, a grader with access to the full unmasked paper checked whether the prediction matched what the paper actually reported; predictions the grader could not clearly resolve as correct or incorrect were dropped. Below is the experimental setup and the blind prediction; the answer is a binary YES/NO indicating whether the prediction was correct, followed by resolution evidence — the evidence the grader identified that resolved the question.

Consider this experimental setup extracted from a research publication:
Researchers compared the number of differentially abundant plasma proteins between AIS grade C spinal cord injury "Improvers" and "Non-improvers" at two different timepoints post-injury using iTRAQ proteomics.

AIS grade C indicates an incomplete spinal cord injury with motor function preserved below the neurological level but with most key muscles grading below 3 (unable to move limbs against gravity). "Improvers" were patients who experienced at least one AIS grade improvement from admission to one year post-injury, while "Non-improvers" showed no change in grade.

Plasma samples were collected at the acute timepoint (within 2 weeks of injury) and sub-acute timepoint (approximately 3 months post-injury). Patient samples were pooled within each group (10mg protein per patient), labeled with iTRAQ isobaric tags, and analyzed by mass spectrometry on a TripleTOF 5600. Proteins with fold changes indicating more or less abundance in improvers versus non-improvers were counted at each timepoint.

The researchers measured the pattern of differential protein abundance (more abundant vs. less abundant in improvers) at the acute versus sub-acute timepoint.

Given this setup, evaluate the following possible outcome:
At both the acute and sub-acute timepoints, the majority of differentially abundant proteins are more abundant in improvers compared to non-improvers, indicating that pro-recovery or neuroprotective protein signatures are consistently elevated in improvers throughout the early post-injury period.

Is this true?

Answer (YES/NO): NO